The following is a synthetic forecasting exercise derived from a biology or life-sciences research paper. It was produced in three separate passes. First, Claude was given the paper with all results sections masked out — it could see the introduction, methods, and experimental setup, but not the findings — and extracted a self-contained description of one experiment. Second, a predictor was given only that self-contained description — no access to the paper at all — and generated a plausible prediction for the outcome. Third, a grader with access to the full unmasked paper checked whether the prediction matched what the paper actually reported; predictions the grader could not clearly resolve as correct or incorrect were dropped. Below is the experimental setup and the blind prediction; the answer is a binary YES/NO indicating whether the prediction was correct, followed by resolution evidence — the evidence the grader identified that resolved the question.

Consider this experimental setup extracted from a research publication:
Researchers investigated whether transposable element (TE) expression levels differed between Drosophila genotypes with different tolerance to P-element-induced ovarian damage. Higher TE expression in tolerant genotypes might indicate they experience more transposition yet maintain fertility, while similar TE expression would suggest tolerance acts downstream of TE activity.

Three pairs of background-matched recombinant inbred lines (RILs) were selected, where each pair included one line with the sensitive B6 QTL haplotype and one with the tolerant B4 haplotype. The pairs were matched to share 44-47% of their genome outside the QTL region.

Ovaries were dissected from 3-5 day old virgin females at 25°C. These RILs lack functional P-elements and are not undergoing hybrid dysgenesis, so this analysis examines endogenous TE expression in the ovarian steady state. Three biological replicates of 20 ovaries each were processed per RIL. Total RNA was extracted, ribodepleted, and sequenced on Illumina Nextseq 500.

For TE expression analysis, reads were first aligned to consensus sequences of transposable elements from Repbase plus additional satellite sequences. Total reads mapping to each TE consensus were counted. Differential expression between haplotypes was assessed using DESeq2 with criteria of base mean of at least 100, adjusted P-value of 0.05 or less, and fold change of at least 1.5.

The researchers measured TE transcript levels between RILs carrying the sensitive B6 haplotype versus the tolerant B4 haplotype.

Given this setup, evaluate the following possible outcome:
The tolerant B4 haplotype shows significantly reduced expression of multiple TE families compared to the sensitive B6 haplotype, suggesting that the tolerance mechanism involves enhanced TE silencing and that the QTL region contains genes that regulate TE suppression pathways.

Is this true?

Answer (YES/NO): NO